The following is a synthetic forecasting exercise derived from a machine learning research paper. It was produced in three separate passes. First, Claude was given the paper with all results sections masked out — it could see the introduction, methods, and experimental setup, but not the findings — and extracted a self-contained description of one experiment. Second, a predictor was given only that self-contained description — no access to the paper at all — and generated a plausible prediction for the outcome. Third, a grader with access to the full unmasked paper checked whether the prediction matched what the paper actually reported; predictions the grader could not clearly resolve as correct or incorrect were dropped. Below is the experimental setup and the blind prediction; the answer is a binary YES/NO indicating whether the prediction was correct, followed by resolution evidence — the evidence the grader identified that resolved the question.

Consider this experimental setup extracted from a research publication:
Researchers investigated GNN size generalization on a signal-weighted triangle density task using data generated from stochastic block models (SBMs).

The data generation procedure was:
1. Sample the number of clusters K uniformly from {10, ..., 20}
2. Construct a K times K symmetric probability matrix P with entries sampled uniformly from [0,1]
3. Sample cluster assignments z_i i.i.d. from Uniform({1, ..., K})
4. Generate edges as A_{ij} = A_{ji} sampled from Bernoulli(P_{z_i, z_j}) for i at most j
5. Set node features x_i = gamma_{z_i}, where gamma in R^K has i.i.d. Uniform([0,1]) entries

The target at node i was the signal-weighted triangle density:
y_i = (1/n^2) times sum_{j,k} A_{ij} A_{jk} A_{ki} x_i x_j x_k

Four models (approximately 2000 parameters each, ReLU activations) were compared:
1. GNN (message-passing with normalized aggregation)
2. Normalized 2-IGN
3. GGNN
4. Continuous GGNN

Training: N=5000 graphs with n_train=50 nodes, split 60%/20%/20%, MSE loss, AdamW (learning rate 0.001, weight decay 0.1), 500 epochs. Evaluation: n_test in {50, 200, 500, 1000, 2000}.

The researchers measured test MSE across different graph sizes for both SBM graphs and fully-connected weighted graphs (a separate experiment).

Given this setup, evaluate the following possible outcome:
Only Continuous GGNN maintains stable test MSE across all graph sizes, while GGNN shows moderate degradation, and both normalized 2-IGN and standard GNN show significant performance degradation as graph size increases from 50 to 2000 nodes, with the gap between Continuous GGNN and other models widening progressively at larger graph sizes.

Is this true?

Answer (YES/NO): NO